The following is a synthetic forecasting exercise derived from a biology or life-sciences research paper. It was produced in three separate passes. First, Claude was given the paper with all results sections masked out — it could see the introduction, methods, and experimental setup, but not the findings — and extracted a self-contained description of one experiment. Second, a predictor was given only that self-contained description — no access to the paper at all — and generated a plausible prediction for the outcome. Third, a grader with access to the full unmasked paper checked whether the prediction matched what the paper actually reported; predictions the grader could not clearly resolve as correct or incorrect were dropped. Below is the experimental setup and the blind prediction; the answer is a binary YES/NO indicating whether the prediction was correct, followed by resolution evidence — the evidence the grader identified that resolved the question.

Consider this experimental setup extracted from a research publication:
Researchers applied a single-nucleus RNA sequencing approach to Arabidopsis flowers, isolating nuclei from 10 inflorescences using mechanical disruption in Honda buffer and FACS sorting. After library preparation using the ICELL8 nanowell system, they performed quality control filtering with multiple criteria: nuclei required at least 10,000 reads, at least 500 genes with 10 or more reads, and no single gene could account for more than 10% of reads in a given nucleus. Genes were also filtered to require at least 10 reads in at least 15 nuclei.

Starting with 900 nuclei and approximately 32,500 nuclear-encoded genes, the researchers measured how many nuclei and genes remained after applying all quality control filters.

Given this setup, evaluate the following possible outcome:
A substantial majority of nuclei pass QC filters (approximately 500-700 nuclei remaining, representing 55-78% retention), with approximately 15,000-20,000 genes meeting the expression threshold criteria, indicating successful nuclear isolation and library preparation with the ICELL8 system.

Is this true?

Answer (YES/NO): NO